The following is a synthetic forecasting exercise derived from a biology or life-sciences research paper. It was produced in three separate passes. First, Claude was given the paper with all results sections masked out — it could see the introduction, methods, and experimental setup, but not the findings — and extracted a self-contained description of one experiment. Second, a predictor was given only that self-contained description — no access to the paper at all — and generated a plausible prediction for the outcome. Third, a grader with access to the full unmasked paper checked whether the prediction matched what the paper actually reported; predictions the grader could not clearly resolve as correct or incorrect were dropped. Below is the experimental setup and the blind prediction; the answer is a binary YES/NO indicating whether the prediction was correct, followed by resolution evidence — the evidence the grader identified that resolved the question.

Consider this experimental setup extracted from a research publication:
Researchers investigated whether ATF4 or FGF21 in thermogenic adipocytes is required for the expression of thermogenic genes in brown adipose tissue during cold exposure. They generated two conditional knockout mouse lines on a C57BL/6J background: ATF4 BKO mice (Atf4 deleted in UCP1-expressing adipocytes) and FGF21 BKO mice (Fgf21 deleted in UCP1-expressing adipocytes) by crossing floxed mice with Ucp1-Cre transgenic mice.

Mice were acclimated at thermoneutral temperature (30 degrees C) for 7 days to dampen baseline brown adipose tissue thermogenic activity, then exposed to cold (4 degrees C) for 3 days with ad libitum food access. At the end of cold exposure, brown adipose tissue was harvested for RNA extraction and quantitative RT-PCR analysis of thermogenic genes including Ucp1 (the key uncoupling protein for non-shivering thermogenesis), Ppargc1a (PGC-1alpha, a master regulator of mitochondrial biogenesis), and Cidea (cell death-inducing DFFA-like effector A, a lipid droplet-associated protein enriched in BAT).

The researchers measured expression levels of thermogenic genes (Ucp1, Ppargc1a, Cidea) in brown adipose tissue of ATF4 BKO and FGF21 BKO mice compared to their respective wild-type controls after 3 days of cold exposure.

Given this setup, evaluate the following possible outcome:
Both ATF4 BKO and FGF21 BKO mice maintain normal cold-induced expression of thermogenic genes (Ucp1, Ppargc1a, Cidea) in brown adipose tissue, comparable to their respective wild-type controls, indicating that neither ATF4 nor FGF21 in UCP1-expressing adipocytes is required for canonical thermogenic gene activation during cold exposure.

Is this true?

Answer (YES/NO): YES